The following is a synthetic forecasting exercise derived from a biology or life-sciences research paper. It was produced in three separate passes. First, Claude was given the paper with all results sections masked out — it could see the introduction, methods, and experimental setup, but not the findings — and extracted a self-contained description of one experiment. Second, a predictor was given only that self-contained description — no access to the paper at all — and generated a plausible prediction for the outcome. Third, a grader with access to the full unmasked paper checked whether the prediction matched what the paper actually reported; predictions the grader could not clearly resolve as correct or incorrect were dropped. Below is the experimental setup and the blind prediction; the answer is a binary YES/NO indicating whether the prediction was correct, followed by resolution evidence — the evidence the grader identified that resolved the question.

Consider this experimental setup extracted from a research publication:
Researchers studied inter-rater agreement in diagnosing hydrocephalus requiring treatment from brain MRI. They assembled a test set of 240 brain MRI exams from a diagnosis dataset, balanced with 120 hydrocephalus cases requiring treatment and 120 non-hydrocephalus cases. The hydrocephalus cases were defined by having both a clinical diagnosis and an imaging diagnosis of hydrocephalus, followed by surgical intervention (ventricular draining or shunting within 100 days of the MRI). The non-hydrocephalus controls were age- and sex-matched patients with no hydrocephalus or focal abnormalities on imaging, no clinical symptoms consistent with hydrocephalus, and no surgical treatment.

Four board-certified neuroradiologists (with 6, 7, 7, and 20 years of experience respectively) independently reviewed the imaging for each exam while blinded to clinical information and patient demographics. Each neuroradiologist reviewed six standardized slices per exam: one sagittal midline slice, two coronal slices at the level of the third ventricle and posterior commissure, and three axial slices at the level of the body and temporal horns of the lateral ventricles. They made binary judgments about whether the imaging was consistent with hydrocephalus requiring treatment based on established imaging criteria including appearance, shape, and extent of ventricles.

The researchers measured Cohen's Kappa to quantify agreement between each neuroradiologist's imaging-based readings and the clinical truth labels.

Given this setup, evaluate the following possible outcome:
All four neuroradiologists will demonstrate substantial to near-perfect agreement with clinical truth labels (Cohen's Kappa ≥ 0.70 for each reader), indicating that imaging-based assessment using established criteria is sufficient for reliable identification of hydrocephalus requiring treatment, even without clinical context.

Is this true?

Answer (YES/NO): NO